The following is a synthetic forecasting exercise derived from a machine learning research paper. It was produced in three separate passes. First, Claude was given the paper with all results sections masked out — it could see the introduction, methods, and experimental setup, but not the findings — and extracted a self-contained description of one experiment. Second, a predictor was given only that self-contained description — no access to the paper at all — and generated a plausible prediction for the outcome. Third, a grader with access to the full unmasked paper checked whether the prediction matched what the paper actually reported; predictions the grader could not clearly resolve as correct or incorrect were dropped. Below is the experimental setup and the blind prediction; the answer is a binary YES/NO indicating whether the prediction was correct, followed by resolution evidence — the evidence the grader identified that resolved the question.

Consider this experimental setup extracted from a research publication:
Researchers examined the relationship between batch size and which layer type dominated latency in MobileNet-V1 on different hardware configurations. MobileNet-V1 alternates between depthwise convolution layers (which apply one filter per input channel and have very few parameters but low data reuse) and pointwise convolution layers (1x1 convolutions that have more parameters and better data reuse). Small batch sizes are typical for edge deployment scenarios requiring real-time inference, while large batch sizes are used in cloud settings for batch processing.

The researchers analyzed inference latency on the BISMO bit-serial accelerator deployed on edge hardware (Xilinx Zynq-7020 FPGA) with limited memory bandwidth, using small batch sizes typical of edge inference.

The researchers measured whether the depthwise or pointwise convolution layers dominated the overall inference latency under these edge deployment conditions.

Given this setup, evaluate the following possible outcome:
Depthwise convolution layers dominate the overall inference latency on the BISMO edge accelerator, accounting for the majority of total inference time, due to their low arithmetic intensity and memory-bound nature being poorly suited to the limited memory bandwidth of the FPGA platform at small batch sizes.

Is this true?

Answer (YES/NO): YES